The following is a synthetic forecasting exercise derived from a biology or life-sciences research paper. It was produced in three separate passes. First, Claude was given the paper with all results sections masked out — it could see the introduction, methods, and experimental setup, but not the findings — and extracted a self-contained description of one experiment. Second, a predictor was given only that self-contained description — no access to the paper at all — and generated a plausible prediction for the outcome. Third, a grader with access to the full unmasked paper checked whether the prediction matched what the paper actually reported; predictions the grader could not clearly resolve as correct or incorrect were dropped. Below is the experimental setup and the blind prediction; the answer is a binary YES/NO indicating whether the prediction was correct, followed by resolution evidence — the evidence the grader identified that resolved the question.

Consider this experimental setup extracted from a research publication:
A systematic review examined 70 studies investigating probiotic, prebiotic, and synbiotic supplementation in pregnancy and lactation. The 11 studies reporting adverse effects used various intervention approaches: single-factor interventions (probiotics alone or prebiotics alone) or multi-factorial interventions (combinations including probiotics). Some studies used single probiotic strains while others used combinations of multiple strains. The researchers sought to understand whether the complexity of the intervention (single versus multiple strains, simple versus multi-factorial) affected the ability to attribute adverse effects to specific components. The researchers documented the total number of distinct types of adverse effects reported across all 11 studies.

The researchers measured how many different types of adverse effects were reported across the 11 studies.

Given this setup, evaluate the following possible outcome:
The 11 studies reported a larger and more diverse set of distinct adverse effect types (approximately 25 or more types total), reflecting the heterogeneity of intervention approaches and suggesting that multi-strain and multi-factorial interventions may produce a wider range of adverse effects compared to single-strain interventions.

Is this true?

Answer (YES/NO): NO